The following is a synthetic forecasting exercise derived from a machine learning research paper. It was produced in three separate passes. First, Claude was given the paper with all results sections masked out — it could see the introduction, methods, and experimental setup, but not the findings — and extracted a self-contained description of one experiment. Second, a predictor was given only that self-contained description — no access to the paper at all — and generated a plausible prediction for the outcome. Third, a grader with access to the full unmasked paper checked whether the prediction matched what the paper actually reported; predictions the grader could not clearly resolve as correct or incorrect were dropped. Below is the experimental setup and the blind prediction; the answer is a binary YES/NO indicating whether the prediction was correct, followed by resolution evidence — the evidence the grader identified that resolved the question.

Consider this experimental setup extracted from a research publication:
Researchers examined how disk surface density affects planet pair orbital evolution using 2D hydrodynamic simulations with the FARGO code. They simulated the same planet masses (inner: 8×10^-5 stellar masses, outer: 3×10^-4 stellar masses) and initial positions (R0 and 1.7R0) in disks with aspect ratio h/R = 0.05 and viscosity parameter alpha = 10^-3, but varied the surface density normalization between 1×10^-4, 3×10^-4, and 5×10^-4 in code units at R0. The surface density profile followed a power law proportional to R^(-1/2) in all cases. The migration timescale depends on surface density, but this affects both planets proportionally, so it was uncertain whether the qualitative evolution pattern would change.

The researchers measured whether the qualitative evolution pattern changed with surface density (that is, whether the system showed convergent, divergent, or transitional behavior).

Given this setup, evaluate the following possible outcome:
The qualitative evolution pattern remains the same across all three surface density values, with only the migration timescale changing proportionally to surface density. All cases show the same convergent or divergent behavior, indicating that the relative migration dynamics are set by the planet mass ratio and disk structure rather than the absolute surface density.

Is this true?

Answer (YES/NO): YES